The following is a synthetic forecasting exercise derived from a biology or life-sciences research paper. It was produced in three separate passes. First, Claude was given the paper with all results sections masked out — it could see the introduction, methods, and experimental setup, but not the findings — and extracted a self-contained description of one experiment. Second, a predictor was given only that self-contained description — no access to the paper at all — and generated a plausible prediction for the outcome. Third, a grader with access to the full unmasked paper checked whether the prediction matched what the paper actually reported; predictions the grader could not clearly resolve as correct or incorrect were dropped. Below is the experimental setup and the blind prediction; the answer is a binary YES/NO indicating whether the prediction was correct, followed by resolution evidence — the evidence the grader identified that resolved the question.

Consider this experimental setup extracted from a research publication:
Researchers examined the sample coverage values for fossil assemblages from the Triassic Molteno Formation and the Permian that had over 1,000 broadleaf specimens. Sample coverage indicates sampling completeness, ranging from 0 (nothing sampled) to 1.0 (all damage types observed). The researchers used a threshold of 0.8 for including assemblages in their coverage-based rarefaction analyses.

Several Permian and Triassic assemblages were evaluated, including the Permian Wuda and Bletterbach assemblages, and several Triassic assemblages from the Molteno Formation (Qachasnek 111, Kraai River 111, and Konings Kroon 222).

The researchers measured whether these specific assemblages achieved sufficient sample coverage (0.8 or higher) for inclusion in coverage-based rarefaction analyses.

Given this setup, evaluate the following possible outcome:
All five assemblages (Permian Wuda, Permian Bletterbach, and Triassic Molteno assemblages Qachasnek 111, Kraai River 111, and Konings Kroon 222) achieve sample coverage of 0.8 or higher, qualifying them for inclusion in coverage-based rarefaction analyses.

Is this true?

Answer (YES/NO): NO